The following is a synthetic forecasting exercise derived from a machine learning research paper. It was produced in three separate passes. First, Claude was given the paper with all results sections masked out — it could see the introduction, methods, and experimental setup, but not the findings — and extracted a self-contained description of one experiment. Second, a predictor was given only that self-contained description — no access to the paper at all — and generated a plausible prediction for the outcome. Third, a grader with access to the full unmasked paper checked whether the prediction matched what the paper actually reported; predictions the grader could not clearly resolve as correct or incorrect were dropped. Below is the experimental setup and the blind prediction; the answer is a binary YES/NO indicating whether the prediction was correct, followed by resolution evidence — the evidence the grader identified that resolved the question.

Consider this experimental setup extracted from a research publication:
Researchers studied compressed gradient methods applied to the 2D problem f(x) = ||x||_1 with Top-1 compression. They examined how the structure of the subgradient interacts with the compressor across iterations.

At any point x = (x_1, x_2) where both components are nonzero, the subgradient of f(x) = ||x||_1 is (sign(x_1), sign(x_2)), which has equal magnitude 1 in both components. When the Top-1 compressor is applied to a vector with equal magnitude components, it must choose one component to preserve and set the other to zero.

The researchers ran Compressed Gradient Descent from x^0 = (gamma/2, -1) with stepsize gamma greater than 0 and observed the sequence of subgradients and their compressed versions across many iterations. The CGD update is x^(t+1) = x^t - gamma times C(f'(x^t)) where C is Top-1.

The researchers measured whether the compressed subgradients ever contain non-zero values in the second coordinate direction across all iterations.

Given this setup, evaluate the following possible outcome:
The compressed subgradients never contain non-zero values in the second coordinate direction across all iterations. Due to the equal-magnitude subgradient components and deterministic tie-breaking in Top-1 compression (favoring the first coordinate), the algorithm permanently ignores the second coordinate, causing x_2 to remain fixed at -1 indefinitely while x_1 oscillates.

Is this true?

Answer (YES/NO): YES